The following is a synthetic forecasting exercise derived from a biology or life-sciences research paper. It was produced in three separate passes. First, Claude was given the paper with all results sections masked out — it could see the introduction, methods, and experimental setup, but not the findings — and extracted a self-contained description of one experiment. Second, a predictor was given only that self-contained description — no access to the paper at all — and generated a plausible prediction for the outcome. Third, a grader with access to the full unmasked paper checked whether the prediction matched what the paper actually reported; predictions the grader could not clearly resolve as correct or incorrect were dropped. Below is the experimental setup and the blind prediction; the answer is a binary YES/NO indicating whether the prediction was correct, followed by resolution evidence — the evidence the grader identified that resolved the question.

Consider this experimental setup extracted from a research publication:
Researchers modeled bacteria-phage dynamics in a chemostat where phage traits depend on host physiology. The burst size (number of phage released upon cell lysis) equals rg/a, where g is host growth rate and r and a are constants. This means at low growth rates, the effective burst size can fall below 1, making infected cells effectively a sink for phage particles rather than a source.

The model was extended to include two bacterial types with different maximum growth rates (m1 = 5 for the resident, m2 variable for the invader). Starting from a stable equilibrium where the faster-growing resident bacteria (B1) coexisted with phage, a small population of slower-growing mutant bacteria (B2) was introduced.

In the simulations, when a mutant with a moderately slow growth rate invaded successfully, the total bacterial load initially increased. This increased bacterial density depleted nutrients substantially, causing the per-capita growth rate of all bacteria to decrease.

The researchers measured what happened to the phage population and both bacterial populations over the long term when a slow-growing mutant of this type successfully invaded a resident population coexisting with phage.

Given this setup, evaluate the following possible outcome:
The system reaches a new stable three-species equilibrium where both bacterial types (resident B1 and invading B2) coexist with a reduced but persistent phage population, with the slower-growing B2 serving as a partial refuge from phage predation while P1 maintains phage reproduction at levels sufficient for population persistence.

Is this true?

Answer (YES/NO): NO